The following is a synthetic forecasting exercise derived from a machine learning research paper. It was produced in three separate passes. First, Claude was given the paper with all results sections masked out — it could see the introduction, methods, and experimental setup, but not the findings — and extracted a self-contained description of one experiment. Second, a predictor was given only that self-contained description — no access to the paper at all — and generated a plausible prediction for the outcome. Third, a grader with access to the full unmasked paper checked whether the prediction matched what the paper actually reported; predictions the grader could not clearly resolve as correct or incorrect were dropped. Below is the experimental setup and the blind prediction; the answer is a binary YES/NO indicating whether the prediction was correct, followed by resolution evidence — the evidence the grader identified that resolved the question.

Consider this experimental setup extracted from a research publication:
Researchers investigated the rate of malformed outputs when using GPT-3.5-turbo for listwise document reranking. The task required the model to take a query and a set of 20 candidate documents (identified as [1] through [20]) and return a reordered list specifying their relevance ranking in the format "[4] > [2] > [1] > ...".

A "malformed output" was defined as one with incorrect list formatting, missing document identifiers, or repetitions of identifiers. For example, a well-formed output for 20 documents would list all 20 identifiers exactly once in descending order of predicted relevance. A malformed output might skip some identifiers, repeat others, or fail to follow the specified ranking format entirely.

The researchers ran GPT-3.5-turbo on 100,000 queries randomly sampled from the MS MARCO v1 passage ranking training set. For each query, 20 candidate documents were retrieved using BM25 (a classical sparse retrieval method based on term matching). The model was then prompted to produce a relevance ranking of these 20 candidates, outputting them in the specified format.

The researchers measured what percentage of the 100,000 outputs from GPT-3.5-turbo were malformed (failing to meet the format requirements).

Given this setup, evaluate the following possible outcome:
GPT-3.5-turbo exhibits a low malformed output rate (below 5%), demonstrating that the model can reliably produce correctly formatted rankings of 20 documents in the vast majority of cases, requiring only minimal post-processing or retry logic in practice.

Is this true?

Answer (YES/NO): NO